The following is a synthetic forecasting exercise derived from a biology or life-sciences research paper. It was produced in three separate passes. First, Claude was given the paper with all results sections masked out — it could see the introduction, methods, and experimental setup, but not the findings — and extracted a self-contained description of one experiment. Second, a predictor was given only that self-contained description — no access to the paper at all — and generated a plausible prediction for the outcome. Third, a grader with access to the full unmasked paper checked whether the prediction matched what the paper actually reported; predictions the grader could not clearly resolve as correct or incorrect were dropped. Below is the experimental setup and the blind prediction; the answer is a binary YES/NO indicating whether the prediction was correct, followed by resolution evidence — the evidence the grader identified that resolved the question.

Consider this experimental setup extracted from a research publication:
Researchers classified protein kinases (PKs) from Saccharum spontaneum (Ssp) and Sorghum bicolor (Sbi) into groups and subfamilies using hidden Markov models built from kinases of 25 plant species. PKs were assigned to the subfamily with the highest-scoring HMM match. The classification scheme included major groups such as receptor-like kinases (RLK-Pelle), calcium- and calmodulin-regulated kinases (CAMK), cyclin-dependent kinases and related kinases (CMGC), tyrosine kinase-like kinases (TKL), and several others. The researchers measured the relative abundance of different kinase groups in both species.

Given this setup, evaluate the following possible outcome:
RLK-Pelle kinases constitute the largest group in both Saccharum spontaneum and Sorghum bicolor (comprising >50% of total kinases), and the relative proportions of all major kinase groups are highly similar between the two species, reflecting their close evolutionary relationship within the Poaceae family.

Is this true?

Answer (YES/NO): YES